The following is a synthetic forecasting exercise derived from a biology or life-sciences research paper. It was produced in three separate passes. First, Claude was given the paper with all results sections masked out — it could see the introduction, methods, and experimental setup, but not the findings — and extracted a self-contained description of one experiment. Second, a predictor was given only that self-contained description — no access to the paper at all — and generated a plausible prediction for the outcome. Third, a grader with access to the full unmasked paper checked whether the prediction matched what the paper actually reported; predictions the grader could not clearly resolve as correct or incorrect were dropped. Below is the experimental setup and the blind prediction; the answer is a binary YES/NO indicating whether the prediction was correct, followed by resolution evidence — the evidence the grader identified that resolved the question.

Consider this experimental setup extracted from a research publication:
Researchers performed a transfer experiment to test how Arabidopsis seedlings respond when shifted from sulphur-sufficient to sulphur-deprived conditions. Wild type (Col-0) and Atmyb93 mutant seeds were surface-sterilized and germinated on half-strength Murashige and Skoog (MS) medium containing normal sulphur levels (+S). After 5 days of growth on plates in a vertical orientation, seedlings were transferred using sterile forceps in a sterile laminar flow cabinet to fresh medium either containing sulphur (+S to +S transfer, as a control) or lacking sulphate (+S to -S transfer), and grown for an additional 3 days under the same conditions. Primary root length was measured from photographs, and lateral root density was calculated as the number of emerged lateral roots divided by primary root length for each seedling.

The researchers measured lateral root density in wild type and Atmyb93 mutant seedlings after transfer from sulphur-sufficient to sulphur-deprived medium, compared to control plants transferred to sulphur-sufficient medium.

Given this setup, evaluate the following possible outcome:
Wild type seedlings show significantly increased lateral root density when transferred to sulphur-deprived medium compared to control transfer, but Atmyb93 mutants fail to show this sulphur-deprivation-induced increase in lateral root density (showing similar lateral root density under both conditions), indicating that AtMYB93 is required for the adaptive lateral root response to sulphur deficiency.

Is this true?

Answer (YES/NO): NO